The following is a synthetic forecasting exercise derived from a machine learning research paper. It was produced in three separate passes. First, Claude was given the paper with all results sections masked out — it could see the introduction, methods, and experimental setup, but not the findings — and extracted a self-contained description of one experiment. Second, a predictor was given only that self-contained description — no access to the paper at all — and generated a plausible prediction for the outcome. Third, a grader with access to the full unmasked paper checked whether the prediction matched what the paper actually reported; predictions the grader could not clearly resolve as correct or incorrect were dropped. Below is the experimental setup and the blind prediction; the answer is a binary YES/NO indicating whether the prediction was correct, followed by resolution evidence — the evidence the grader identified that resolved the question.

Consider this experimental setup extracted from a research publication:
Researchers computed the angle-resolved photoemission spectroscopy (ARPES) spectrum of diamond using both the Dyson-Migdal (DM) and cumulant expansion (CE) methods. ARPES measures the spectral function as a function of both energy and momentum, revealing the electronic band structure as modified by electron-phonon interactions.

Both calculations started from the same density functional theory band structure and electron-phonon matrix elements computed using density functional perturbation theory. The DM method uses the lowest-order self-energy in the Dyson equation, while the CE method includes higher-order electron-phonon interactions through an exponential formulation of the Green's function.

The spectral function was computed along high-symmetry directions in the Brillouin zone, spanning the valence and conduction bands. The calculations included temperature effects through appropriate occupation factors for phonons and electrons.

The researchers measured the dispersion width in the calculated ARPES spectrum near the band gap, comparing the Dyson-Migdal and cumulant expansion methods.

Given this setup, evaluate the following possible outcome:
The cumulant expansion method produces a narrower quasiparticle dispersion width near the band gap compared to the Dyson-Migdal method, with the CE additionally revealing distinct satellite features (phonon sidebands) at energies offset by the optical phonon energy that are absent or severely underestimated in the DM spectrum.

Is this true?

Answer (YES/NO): NO